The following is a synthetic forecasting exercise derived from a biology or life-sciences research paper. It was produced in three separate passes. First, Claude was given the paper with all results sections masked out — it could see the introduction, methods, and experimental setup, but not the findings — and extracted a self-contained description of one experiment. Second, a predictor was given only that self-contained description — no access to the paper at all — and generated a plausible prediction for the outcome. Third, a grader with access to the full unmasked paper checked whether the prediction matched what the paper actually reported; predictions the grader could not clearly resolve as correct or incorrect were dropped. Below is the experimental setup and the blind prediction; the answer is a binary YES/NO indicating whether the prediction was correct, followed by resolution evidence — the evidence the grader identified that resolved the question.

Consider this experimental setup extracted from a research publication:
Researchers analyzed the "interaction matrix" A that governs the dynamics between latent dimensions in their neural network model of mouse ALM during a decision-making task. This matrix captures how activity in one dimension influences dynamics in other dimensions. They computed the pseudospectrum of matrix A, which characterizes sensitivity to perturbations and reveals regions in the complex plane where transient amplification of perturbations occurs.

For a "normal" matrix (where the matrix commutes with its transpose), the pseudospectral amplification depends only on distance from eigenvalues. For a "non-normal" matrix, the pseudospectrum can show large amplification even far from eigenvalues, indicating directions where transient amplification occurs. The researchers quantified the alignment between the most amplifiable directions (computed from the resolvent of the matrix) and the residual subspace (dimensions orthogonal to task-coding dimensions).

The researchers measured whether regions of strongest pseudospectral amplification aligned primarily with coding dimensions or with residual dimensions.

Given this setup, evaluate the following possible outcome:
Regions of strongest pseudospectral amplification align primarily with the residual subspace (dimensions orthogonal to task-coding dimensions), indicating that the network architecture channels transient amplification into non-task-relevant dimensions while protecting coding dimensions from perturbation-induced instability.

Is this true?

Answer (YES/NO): YES